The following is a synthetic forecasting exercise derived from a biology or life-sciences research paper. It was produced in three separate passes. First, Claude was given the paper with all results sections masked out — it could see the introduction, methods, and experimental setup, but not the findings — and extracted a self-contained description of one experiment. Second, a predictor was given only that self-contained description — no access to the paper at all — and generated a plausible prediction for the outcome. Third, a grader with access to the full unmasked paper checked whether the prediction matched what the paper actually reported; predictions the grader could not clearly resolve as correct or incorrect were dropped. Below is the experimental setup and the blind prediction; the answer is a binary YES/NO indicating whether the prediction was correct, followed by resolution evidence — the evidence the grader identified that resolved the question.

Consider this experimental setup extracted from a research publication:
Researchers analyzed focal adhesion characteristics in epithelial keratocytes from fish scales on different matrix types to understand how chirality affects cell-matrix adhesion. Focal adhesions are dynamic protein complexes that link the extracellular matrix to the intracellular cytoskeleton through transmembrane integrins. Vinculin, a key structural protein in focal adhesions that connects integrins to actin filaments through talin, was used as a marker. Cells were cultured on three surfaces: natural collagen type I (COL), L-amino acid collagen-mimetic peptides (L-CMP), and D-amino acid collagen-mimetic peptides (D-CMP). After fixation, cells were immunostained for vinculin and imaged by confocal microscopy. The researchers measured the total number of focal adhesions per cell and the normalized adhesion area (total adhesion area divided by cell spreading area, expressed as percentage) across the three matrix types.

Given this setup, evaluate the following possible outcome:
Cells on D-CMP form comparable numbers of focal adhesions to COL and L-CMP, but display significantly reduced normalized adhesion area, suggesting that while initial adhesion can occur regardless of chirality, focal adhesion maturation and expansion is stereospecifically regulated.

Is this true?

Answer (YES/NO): NO